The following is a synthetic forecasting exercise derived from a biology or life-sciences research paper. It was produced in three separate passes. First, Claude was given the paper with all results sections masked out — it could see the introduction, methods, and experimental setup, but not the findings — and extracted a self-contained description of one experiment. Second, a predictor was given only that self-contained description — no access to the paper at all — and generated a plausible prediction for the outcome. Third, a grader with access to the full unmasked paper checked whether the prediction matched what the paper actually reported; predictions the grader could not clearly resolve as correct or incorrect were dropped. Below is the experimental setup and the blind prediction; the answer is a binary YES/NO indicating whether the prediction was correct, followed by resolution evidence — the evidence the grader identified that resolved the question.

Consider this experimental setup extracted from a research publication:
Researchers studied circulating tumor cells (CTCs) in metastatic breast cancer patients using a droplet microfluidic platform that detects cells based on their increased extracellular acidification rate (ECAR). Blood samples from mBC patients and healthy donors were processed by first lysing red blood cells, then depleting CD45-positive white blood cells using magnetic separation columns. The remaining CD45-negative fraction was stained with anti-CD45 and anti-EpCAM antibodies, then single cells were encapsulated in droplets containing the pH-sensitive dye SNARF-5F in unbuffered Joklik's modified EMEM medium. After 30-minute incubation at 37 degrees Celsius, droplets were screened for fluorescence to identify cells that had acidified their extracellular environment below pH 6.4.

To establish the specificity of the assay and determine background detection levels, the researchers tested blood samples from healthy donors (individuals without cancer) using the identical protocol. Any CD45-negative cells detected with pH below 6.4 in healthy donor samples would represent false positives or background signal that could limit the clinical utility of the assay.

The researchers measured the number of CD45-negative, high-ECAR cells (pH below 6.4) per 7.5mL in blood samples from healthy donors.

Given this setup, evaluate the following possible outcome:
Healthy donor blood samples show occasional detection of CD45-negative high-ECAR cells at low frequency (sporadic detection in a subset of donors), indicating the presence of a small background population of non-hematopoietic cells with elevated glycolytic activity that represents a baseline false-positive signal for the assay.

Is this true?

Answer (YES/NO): YES